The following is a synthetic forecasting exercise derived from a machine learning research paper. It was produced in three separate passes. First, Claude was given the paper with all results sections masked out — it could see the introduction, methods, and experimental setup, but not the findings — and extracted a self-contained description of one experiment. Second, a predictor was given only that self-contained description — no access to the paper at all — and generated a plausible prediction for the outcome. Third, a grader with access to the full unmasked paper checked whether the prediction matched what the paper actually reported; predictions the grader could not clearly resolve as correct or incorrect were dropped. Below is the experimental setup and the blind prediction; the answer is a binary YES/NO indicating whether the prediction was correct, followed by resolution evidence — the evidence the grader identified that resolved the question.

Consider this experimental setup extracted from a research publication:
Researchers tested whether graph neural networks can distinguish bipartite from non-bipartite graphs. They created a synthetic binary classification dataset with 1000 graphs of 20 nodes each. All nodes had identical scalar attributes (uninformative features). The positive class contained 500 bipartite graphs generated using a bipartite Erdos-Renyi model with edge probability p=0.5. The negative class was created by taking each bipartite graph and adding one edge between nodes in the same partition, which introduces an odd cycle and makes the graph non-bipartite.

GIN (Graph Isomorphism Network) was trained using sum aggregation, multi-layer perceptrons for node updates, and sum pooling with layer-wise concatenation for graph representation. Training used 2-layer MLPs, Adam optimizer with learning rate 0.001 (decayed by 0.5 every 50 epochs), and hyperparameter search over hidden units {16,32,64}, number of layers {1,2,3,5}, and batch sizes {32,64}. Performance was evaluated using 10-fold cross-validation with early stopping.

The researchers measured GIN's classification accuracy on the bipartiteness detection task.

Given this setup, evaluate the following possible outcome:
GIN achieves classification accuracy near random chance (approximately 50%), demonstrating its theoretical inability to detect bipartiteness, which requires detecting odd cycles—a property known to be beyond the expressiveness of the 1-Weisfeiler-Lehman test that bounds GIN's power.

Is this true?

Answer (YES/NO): YES